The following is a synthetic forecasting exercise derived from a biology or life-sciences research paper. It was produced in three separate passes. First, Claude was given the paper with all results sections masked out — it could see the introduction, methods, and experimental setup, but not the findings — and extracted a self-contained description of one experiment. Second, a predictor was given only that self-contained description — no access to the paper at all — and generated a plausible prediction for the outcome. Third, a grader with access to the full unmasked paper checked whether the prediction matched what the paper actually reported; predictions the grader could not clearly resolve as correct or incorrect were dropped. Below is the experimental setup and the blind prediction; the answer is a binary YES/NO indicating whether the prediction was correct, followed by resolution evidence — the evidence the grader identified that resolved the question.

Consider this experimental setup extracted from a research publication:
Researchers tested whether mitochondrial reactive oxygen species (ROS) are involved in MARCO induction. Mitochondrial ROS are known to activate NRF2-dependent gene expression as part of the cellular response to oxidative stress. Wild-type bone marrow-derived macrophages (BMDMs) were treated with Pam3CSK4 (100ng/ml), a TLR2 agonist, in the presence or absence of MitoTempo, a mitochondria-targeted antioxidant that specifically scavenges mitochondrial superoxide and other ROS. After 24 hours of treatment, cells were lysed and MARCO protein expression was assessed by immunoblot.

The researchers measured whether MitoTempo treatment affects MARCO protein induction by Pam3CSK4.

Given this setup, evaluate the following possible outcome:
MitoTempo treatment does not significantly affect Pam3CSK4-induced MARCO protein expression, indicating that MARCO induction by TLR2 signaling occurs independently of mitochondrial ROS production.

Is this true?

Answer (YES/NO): NO